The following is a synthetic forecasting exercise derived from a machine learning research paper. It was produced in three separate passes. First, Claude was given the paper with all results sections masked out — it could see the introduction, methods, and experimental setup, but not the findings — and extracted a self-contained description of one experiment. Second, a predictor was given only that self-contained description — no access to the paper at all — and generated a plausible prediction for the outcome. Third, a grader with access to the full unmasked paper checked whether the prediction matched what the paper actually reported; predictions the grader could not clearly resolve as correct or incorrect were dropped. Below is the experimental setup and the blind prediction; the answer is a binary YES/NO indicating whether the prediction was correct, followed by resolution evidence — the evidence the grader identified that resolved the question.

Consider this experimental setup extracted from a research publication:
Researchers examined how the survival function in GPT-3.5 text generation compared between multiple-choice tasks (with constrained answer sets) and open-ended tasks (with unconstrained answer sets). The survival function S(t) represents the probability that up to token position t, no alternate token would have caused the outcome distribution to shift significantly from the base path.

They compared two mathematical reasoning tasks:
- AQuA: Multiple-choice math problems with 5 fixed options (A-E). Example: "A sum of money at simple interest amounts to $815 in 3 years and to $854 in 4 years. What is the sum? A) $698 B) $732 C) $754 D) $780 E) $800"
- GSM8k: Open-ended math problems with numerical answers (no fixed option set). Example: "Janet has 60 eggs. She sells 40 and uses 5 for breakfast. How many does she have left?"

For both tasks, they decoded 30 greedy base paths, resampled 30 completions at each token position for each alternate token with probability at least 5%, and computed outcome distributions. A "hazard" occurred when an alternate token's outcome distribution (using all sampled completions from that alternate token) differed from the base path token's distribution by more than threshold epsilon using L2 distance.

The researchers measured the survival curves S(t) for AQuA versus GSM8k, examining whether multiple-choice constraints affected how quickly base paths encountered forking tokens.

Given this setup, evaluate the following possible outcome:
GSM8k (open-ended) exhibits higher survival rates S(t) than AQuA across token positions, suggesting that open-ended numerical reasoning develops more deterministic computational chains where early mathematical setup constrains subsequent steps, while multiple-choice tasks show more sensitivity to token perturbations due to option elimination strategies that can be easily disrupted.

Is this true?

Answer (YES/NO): NO